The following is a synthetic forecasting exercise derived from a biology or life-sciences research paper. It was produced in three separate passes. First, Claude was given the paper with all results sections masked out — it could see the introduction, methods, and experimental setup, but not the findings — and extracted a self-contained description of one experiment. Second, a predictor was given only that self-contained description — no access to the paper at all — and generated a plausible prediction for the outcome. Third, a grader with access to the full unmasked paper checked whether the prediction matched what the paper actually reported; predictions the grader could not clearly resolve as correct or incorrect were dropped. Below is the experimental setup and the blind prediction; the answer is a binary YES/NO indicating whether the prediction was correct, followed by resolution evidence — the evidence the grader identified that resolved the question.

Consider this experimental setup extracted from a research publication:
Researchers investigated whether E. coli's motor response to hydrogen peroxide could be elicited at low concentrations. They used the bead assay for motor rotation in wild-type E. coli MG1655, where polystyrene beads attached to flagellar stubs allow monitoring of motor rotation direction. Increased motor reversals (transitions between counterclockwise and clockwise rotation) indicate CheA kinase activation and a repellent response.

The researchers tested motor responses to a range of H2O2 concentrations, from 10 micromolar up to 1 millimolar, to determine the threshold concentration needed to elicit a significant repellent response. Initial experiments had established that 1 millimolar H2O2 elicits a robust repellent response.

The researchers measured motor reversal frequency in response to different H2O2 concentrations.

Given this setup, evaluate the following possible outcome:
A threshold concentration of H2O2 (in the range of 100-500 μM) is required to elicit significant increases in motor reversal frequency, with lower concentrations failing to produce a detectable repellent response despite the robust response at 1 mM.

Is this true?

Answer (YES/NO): NO